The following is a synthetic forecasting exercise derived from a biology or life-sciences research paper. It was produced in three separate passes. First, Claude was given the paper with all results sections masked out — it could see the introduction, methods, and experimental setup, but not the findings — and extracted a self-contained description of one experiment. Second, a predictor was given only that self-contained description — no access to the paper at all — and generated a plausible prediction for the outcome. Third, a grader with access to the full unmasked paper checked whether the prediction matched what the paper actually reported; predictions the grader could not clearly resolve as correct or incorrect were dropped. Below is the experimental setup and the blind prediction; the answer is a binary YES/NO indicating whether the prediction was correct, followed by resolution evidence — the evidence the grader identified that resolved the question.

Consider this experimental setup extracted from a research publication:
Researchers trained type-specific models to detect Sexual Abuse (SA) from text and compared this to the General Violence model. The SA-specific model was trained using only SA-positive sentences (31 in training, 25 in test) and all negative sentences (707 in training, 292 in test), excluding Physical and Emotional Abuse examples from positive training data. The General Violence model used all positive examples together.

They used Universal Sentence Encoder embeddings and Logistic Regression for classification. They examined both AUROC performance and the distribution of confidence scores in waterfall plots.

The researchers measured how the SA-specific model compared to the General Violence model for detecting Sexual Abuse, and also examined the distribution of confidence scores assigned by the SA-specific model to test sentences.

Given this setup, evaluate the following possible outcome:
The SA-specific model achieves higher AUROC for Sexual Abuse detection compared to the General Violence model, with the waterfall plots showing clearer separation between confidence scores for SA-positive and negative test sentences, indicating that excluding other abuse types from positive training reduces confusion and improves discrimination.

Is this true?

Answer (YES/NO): NO